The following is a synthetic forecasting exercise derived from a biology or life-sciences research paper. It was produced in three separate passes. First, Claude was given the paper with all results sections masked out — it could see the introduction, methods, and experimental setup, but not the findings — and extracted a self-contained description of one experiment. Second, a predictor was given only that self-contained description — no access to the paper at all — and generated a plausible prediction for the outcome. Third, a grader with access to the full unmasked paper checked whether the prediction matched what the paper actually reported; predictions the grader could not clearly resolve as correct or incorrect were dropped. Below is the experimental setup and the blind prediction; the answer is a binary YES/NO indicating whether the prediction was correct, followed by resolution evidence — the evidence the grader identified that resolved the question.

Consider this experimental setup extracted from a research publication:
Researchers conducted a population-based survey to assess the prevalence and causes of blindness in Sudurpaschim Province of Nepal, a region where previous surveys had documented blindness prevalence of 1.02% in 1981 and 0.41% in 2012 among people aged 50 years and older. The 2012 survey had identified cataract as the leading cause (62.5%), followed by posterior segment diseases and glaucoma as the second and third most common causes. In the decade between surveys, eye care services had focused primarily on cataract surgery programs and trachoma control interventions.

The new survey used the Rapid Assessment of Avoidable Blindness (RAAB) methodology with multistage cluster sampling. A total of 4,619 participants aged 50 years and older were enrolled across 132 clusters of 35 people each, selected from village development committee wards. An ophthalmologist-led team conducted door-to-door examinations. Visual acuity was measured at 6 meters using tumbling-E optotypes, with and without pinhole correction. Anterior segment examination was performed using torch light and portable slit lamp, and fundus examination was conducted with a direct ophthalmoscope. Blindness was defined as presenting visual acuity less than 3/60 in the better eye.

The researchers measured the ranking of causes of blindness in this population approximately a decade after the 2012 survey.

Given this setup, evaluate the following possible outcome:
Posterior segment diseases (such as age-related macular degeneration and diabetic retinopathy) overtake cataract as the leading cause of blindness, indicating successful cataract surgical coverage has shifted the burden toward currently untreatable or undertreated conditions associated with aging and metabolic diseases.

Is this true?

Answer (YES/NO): NO